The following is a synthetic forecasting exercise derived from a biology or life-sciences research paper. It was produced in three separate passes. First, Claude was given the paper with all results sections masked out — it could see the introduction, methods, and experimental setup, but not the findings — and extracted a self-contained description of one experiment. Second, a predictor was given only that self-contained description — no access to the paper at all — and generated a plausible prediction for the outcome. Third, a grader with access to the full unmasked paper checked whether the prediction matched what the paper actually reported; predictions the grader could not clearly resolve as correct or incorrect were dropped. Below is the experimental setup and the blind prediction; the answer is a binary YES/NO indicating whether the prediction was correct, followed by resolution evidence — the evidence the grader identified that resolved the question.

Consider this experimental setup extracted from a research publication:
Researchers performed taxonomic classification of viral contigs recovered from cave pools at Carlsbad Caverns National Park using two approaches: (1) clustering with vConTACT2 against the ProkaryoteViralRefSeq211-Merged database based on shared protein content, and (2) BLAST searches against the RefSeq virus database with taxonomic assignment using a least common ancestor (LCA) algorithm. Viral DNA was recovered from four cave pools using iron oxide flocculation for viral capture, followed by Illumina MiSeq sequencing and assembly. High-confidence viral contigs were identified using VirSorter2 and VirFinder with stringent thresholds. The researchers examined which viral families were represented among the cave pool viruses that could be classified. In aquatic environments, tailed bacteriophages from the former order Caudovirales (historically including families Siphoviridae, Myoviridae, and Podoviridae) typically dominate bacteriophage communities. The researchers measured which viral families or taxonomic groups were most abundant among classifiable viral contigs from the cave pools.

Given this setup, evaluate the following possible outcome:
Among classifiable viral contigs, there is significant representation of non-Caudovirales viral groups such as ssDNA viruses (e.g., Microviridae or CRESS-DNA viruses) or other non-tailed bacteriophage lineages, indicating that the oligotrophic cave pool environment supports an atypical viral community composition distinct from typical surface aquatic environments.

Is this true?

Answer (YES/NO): NO